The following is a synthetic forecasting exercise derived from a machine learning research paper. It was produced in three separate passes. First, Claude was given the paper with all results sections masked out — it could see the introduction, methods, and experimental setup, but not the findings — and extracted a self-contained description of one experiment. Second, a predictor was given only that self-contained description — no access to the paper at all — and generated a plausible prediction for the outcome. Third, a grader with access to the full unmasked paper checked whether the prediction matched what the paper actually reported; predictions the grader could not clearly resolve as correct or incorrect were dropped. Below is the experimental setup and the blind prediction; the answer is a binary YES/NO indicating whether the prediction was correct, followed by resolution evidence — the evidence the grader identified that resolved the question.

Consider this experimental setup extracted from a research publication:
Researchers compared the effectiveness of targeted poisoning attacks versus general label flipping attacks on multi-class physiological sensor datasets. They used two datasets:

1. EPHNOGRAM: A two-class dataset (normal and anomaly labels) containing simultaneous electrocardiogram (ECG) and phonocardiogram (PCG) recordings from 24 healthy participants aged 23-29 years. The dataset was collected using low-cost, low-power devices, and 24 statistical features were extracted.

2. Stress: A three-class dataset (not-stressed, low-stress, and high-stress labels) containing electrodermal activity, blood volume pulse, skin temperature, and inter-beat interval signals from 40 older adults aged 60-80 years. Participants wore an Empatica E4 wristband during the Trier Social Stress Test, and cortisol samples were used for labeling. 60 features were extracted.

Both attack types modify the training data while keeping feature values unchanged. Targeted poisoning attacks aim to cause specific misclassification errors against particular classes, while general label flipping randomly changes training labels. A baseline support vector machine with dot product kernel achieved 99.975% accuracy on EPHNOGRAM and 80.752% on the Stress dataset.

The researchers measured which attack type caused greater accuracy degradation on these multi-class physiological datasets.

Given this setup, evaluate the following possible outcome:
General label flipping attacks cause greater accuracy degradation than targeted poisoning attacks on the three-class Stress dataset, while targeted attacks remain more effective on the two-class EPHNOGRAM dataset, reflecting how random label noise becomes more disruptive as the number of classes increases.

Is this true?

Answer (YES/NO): YES